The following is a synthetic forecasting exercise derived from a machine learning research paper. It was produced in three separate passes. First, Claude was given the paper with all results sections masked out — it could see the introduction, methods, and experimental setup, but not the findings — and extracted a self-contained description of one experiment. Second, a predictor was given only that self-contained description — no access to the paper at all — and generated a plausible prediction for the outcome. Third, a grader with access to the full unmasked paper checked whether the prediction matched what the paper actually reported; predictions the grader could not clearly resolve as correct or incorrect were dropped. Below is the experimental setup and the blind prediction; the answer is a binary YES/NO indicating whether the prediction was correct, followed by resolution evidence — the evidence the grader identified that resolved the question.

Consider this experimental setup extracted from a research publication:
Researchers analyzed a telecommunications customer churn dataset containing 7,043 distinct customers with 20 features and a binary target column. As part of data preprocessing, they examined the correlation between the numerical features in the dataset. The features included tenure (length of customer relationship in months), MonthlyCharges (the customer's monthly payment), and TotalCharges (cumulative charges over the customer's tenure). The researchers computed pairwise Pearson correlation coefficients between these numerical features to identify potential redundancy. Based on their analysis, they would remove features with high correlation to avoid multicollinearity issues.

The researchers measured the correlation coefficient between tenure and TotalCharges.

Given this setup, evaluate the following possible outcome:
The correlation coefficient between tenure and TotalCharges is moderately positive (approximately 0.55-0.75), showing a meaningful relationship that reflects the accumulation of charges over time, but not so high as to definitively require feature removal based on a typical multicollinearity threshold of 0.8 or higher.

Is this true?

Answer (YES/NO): NO